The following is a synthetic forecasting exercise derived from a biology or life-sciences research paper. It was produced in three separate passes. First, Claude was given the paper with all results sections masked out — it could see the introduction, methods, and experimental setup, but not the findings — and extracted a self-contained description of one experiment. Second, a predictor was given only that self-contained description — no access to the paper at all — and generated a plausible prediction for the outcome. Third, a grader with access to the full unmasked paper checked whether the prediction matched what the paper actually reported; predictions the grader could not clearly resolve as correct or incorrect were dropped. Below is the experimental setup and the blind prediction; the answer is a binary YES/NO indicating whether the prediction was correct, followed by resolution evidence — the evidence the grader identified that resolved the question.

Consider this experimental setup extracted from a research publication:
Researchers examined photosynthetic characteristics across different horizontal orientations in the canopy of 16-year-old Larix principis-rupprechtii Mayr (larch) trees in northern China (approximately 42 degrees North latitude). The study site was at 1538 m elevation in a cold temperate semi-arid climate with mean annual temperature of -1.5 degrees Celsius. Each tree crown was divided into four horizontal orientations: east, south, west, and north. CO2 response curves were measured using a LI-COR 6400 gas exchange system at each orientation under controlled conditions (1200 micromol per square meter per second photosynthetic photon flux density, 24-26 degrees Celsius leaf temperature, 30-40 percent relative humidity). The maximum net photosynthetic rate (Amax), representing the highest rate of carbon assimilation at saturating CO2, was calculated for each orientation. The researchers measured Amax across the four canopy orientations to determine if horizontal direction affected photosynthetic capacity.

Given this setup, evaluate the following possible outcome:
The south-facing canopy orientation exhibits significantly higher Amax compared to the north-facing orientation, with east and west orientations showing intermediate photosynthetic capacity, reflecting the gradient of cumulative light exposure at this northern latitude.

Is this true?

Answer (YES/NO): NO